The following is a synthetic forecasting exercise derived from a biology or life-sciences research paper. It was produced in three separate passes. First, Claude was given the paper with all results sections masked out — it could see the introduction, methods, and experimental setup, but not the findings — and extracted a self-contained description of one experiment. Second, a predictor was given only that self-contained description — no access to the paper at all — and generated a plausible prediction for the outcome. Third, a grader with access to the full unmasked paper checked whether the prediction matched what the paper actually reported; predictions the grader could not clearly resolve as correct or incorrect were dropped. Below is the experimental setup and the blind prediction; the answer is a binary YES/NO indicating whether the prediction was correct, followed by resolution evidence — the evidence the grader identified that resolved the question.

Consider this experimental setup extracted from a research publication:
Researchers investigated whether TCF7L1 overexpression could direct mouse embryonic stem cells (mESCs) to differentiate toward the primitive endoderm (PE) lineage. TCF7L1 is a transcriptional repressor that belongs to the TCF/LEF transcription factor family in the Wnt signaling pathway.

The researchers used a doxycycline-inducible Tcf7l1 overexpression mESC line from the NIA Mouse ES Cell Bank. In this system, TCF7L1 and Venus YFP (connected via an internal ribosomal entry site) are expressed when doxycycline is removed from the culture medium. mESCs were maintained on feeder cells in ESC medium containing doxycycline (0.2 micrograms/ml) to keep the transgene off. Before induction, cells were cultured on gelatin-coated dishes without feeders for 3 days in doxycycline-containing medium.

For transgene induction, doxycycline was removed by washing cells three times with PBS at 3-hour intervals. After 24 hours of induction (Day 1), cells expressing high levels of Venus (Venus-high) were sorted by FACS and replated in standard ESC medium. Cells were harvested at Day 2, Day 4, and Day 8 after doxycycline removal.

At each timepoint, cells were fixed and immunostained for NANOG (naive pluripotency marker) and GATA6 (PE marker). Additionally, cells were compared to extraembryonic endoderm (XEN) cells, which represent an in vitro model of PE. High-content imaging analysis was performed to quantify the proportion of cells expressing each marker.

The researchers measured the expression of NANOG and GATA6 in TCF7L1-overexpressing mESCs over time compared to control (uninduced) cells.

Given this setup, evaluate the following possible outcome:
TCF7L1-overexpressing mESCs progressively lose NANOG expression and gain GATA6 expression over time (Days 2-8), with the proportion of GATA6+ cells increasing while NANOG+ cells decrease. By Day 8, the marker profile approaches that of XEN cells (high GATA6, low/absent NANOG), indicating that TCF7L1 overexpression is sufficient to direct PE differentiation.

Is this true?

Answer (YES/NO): YES